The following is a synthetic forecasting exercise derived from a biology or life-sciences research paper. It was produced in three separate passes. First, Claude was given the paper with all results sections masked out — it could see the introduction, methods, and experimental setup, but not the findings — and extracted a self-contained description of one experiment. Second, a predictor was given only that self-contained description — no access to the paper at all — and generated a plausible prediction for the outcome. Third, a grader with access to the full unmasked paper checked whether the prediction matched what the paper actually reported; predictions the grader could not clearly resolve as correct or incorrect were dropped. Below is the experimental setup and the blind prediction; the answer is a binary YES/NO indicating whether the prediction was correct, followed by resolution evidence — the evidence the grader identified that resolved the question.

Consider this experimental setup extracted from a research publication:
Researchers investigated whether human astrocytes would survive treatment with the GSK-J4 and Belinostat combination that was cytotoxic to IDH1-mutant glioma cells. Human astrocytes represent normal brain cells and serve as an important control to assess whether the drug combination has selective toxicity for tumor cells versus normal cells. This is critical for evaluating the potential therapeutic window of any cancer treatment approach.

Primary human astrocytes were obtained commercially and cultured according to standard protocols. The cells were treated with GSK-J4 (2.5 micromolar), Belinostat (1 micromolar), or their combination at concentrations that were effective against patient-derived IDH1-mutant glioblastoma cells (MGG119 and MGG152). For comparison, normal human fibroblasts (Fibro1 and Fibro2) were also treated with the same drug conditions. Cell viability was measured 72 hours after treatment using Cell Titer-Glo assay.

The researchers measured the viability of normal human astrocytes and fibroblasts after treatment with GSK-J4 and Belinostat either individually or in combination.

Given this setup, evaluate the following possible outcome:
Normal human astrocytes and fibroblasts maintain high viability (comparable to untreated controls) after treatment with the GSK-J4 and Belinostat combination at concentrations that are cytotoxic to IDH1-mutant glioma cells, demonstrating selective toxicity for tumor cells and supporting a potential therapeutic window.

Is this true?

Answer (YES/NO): YES